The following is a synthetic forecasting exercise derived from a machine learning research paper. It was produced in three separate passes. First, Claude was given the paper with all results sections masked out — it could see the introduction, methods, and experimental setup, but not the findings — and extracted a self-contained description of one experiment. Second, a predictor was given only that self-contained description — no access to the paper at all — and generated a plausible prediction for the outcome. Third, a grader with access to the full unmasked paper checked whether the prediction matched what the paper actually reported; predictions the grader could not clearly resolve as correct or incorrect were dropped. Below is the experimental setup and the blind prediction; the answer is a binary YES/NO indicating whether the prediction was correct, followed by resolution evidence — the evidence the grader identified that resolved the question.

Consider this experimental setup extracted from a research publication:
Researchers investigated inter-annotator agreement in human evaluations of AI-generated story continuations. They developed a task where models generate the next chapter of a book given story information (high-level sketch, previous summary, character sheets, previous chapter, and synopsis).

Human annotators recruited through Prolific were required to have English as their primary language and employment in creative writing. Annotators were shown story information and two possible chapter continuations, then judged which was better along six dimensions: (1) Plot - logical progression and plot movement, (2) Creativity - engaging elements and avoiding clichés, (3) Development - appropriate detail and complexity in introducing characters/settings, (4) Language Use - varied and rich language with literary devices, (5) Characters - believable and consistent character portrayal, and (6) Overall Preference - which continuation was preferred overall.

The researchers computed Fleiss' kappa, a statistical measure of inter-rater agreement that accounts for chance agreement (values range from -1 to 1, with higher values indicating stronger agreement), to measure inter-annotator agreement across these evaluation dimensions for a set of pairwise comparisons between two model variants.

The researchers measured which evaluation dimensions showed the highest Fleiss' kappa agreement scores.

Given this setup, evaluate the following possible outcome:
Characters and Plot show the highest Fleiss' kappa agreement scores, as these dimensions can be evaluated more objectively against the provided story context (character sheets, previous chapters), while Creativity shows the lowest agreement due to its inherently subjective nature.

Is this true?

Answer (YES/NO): NO